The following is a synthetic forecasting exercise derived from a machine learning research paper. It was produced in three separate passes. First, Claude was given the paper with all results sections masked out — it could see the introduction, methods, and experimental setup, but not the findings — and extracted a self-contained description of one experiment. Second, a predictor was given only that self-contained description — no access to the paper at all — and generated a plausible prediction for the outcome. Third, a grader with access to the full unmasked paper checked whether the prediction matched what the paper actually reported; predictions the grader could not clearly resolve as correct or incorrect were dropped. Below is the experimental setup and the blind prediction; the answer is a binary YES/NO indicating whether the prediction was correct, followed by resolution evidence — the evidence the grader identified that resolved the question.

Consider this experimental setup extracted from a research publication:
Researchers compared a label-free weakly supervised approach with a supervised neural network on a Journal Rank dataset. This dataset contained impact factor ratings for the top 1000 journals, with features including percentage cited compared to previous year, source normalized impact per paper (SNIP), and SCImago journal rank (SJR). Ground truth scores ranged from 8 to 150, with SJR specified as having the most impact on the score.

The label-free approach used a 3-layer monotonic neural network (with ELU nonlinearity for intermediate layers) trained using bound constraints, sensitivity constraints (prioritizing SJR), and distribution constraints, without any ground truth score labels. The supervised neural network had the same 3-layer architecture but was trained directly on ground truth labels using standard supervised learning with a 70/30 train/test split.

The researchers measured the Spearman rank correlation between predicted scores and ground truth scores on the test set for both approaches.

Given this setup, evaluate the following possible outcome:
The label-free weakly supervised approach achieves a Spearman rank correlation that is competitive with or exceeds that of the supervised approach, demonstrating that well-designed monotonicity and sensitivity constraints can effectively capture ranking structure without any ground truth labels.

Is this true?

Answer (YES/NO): YES